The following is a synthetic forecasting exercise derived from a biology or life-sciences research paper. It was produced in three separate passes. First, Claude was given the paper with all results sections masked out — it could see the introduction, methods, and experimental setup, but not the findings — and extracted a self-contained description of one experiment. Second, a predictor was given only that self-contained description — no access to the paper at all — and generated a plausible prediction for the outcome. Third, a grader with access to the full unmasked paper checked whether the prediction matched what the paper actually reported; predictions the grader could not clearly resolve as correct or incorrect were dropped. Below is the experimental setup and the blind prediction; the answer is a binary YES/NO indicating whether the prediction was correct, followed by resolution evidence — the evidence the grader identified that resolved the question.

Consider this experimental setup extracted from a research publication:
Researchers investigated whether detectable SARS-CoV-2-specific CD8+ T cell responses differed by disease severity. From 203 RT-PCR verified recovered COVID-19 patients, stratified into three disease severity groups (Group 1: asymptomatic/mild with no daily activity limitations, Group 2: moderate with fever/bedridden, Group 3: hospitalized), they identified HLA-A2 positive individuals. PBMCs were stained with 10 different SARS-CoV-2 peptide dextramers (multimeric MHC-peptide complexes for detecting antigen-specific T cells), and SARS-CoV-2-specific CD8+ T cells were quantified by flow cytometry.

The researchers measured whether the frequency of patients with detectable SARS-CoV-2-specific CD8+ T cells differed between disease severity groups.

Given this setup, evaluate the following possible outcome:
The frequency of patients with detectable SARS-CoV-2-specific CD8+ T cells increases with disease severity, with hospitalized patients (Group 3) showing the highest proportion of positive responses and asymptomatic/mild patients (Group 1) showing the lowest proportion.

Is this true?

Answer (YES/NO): NO